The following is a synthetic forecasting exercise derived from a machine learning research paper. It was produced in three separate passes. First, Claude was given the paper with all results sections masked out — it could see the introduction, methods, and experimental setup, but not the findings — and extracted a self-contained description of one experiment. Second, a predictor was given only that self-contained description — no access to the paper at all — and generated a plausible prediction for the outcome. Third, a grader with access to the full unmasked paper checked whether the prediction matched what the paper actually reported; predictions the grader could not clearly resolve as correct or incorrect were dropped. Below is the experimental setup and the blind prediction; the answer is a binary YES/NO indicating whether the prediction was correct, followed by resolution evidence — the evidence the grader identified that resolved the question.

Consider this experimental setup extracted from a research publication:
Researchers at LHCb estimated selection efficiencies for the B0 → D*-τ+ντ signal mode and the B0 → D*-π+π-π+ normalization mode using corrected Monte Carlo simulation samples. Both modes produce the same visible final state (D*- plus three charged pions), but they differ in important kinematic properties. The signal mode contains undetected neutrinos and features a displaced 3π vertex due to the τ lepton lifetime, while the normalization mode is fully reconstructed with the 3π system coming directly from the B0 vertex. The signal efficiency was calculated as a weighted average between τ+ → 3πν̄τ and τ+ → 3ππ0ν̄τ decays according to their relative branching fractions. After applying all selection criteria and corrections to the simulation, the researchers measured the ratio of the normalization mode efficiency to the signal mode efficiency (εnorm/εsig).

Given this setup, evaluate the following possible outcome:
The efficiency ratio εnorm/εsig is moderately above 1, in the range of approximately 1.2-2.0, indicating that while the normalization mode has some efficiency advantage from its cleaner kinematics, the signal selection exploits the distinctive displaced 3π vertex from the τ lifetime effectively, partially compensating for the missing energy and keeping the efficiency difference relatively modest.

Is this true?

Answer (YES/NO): NO